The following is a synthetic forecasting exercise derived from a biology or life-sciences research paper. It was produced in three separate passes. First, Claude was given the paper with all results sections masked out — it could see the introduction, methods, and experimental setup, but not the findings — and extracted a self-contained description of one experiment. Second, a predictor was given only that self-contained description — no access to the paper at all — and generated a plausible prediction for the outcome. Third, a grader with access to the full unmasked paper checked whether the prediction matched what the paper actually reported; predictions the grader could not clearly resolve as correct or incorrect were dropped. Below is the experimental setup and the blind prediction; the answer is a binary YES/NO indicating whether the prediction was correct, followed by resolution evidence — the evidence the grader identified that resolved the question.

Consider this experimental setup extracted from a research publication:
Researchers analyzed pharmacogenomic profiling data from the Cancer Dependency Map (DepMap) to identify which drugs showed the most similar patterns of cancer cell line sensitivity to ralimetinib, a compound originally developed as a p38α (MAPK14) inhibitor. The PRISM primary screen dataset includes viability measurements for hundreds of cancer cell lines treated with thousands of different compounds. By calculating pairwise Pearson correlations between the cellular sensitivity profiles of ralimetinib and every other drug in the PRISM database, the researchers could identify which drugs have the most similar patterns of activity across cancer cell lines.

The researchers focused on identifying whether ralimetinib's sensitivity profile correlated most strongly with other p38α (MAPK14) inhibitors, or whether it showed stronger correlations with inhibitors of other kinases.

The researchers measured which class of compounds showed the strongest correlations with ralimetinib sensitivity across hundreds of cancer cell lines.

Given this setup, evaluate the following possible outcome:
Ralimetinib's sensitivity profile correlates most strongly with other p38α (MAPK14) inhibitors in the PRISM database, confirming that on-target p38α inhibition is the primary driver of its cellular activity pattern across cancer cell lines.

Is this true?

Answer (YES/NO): NO